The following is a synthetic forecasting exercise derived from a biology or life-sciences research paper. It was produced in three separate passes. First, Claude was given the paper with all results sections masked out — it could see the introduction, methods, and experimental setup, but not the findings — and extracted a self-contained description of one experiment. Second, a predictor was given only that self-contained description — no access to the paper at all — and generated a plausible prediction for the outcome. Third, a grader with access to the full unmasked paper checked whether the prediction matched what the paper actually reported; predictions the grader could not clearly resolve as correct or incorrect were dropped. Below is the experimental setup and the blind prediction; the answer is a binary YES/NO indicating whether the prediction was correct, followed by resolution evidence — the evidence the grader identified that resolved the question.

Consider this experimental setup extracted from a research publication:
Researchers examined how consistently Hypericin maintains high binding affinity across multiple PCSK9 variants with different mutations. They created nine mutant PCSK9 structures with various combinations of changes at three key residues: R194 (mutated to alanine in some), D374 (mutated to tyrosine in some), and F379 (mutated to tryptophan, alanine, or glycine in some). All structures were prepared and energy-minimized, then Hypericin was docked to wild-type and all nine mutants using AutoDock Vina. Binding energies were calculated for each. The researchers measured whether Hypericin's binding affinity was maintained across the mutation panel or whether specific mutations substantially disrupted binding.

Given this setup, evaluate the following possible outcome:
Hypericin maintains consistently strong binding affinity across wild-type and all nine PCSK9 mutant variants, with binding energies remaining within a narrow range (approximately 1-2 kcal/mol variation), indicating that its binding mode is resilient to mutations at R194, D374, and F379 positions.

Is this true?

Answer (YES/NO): NO